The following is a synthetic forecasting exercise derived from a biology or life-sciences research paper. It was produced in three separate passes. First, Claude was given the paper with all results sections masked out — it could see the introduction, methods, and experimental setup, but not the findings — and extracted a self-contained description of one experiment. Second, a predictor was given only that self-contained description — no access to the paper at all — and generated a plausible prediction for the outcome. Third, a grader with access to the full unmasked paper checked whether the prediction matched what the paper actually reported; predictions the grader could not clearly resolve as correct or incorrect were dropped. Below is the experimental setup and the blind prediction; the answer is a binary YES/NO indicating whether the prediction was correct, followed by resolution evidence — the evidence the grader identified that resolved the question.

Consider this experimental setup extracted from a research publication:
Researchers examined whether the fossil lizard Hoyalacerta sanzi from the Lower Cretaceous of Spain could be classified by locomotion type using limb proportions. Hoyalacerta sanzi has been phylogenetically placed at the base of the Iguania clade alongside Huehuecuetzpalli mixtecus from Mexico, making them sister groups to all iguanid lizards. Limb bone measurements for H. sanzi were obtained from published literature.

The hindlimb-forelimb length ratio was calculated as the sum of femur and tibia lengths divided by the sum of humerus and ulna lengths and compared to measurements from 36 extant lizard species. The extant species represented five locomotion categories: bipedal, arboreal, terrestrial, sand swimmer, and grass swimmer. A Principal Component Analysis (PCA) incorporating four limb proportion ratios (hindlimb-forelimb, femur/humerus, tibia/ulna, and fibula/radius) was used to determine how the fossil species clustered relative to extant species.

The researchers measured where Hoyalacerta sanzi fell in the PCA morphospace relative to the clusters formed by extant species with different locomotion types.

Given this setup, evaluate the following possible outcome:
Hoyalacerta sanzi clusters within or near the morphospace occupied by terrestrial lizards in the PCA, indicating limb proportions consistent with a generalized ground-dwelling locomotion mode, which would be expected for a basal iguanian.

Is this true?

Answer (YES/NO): NO